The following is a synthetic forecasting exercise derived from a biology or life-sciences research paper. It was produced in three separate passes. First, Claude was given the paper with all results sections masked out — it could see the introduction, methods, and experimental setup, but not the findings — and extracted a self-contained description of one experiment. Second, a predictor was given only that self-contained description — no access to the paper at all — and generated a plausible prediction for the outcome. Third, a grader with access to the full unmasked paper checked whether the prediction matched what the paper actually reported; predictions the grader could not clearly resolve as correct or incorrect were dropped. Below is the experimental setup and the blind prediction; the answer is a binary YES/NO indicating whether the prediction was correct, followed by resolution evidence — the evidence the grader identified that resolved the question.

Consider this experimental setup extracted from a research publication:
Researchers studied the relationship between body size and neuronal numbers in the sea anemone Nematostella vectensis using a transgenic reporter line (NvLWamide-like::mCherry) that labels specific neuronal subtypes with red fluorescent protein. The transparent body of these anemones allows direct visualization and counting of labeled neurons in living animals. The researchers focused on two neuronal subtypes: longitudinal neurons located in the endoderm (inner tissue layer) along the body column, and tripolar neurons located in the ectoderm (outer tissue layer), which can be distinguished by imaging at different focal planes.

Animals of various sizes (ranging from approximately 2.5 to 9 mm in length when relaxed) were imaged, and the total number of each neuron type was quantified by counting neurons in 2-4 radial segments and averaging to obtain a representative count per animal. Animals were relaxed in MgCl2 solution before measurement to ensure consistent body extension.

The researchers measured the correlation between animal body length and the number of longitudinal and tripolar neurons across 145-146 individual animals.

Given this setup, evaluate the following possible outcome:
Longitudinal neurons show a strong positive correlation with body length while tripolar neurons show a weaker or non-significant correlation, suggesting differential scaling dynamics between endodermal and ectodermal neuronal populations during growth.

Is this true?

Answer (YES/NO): NO